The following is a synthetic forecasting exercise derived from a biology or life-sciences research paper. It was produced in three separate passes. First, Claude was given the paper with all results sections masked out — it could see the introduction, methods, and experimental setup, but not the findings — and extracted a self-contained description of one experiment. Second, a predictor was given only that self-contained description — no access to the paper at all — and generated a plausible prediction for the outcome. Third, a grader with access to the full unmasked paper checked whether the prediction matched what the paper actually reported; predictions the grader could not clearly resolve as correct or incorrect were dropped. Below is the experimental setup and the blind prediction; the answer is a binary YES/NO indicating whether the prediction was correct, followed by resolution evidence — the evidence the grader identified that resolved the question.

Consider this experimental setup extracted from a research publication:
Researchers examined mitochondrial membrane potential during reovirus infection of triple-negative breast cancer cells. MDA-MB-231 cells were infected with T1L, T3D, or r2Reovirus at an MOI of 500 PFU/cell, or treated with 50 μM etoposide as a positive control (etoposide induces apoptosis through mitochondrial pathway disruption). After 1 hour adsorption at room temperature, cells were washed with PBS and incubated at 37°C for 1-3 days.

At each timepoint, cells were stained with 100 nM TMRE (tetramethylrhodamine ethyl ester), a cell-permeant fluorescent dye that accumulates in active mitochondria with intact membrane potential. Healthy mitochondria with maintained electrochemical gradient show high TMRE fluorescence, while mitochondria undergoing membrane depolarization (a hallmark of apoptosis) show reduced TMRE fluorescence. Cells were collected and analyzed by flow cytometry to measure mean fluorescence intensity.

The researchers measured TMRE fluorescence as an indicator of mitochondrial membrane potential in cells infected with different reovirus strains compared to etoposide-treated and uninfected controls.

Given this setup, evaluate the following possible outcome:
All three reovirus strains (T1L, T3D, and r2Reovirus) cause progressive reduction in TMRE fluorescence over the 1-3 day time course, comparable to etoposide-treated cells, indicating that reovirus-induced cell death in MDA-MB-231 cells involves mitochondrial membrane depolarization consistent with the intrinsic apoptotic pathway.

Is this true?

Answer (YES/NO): NO